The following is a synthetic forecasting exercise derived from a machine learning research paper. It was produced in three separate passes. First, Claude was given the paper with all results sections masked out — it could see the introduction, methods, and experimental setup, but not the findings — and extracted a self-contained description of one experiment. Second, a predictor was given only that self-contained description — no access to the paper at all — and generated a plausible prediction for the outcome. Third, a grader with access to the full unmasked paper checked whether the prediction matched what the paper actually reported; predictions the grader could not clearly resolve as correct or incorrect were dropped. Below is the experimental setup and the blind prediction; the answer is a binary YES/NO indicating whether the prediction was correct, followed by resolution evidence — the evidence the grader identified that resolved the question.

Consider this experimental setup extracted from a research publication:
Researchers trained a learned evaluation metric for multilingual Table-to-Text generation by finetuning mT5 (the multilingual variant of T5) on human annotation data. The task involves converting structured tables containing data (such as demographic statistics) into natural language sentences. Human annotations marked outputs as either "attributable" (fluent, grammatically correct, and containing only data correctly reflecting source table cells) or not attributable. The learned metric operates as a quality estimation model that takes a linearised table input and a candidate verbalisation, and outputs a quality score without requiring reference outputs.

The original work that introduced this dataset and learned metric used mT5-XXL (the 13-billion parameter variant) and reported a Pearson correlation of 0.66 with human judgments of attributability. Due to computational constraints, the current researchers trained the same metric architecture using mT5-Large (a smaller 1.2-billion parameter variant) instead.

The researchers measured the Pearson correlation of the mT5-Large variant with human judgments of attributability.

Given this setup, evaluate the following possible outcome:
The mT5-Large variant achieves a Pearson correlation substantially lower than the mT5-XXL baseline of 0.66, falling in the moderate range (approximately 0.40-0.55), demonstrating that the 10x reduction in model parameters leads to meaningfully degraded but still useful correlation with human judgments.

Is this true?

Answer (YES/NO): NO